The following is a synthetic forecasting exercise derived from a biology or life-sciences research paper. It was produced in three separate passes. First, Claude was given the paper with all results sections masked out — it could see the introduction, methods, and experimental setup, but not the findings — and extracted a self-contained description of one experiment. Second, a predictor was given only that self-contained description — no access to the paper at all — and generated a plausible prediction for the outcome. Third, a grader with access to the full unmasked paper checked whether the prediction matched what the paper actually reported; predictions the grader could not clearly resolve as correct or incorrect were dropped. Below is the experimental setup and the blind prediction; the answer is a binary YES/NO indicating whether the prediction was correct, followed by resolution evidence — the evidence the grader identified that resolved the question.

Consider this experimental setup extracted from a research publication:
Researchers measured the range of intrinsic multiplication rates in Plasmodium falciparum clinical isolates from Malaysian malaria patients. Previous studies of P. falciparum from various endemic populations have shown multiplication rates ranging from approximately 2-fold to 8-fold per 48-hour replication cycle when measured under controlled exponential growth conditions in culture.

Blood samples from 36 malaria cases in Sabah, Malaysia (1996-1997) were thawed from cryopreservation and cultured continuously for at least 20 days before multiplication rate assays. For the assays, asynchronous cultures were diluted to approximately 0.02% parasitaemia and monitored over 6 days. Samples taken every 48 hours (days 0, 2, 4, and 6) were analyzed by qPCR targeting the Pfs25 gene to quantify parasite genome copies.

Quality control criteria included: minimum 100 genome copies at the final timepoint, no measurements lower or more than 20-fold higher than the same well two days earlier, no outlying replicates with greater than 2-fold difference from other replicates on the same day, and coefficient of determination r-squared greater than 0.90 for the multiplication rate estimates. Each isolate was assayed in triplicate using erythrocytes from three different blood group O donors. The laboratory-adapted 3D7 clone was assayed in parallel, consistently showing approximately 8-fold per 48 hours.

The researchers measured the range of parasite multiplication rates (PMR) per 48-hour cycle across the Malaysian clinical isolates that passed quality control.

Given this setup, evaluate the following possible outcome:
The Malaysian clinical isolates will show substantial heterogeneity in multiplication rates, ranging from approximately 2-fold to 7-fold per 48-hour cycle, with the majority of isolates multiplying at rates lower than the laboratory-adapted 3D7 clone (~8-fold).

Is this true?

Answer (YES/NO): NO